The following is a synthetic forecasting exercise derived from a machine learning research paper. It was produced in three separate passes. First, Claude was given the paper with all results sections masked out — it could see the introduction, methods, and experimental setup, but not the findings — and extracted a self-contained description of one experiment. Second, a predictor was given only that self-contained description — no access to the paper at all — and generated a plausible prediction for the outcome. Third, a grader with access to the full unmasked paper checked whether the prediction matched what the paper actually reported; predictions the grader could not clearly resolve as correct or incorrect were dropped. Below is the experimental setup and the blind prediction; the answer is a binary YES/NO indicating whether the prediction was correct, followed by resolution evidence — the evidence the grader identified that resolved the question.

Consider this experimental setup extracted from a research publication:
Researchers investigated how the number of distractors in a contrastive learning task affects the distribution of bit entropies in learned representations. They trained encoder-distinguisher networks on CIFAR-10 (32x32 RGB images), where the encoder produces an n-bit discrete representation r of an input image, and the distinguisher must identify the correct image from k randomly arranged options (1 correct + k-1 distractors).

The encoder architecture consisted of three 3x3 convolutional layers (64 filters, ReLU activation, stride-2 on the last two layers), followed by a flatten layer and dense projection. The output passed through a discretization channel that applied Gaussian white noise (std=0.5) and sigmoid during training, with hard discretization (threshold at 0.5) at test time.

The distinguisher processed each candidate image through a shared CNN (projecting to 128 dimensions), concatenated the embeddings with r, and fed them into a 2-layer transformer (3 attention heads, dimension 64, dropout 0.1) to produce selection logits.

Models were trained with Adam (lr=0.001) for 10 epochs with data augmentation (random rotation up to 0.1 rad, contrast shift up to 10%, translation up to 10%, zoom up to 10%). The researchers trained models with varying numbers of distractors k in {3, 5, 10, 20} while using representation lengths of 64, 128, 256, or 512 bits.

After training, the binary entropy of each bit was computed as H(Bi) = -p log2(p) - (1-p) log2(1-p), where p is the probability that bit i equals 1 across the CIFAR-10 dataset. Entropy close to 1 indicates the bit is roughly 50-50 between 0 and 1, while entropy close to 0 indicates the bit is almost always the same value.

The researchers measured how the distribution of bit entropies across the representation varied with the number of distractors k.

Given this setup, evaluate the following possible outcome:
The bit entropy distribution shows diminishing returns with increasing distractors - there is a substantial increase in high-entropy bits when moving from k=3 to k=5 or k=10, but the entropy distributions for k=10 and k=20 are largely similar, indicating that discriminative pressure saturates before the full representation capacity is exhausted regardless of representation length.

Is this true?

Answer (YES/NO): NO